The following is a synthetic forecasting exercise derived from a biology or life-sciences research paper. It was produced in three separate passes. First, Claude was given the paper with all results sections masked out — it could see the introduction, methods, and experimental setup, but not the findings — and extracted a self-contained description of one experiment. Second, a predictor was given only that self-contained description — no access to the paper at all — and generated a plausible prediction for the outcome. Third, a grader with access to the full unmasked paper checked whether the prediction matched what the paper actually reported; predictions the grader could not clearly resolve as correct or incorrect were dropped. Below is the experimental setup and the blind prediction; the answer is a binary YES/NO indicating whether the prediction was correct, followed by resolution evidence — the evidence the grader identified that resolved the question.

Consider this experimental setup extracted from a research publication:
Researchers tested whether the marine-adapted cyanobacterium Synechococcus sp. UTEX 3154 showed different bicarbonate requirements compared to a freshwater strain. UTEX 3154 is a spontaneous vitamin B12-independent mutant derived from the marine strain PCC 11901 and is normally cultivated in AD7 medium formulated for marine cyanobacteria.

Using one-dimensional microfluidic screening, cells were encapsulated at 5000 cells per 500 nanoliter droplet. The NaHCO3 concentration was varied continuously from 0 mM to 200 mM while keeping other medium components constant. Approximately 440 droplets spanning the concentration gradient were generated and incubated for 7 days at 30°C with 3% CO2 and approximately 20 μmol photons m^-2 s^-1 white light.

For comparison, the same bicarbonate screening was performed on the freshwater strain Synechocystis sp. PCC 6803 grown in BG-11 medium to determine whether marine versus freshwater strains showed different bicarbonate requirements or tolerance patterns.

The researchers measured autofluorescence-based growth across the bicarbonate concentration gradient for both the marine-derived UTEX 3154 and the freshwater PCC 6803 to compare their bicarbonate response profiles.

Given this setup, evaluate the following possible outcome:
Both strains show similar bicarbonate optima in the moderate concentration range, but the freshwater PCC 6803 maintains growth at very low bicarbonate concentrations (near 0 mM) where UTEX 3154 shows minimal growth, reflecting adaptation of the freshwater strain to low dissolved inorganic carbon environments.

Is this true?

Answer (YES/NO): NO